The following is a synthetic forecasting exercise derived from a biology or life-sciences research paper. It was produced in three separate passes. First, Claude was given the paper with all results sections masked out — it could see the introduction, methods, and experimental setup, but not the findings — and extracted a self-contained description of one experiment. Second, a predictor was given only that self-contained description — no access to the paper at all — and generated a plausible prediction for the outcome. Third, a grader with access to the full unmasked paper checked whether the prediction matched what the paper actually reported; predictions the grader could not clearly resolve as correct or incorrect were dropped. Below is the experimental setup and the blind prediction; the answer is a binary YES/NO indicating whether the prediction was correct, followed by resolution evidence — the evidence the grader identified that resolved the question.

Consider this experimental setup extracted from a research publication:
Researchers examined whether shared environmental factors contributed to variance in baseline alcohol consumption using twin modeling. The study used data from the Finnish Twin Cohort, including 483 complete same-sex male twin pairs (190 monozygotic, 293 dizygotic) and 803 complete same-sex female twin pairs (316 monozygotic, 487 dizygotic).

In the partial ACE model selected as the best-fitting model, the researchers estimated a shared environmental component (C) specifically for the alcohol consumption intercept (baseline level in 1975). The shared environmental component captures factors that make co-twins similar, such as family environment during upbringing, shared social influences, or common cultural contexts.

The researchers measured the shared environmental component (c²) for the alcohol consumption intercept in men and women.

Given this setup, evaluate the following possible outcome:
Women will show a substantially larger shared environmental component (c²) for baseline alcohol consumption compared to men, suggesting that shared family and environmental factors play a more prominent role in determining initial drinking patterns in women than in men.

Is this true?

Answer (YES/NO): NO